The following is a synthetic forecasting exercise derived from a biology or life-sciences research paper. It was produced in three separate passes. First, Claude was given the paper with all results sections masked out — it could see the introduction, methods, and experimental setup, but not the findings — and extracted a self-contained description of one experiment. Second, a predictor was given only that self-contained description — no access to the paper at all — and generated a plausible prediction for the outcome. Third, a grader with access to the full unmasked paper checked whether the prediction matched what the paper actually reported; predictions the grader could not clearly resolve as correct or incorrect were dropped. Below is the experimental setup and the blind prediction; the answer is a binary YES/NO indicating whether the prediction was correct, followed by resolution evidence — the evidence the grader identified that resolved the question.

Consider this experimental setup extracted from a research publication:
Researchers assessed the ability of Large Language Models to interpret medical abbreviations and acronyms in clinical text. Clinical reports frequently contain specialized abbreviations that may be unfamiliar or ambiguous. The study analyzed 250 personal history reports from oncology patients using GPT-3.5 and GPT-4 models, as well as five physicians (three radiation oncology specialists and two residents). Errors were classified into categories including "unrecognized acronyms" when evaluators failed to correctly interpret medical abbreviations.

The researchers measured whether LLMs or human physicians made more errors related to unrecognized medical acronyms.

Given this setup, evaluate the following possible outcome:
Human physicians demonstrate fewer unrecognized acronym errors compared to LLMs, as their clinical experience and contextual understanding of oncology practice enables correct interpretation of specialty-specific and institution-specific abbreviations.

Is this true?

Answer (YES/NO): NO